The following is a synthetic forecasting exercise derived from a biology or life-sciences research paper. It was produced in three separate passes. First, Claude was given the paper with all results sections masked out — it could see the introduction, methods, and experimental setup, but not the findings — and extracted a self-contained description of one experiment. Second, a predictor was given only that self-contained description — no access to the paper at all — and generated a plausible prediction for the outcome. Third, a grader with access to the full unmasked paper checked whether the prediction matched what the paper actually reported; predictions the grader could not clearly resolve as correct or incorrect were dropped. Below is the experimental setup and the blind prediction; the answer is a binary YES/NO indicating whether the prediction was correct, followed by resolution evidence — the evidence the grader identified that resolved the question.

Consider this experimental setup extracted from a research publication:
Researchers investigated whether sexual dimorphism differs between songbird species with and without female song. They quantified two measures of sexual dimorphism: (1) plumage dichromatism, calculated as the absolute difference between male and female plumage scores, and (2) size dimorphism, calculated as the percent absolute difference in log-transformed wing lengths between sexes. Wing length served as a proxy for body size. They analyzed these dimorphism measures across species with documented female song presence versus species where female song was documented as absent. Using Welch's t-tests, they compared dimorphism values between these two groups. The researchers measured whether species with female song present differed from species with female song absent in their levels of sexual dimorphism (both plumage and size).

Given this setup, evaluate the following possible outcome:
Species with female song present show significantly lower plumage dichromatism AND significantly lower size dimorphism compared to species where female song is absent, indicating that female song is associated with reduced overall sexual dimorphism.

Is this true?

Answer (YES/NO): YES